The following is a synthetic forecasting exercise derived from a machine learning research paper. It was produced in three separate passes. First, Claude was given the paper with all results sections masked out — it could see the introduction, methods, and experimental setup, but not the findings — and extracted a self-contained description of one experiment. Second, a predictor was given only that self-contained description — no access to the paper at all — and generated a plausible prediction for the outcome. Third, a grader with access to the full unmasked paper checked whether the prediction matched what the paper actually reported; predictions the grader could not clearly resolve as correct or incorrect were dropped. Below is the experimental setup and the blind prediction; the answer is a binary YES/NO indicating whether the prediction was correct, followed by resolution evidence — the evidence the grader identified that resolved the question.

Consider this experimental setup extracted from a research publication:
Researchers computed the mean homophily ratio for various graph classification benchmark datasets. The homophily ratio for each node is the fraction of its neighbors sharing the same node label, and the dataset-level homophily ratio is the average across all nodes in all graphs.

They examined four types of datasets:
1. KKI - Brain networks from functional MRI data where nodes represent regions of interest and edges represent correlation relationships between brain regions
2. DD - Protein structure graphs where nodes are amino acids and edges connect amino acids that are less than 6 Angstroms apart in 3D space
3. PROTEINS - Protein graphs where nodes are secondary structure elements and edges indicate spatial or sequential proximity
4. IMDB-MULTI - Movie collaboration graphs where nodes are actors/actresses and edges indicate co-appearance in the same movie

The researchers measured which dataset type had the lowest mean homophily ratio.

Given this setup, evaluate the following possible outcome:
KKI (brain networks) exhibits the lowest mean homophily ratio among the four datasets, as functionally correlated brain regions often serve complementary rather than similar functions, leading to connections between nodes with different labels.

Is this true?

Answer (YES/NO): YES